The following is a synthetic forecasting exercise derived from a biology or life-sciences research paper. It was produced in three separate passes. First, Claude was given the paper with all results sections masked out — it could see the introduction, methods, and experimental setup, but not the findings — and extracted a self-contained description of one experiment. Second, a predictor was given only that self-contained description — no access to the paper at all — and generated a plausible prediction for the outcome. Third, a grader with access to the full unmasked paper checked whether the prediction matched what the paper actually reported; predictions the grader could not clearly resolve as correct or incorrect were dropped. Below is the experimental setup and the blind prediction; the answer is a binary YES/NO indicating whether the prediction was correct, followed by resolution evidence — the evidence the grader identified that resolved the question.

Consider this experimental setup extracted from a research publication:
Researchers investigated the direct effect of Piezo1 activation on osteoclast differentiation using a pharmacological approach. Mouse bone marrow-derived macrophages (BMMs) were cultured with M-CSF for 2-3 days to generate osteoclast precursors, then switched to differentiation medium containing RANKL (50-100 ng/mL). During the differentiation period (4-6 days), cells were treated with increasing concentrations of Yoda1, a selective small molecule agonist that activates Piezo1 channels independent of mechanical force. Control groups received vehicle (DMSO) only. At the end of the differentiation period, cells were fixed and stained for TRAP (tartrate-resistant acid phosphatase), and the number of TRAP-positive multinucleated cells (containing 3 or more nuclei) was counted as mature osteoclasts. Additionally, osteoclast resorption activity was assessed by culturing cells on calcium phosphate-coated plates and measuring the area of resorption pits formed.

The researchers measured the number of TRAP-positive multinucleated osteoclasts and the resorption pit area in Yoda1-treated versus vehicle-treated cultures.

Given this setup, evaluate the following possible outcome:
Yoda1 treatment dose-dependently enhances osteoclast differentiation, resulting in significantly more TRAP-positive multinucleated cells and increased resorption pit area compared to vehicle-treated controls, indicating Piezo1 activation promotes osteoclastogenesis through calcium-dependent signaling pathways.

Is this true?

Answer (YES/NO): NO